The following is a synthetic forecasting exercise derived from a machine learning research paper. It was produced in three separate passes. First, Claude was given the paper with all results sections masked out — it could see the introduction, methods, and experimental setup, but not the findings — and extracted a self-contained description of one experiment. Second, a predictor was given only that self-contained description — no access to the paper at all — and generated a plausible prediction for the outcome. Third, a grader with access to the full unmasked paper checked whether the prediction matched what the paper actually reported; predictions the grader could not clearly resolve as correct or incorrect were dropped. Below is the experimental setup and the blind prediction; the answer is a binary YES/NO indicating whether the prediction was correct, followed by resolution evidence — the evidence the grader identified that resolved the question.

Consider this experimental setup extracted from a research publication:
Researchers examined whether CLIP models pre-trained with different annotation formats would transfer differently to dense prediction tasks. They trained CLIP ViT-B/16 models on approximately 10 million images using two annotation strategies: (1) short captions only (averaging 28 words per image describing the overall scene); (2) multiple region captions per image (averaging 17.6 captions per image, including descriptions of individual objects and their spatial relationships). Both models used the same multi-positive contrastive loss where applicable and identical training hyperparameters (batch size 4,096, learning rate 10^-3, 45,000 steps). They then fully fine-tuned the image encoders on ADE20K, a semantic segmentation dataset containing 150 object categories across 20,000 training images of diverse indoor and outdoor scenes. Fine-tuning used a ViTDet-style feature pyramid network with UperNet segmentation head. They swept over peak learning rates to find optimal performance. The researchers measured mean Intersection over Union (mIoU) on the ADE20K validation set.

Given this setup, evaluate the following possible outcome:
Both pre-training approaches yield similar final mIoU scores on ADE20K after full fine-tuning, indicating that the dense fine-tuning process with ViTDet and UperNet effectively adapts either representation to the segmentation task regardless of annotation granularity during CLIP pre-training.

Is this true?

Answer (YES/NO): NO